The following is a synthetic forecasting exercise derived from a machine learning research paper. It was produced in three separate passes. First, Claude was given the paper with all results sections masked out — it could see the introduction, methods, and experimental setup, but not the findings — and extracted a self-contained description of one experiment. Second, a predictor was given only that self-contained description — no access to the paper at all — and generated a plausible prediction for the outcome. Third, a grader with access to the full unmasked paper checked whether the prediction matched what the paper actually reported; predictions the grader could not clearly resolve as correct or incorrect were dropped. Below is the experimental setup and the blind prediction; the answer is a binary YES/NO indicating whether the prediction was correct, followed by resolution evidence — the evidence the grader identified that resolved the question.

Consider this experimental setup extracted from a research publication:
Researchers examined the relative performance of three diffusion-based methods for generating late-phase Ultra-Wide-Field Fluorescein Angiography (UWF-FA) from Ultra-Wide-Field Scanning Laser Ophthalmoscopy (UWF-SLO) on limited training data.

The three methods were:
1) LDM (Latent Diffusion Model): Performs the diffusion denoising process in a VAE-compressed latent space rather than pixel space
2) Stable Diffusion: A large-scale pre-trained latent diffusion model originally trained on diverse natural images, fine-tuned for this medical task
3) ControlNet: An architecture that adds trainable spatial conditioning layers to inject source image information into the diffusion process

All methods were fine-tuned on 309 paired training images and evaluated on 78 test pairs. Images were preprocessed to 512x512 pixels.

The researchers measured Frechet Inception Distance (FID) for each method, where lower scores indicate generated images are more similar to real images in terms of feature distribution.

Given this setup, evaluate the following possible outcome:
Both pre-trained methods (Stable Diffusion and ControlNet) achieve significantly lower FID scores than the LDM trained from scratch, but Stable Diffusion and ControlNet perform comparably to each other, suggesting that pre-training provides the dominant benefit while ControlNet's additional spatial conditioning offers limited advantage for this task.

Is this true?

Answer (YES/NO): NO